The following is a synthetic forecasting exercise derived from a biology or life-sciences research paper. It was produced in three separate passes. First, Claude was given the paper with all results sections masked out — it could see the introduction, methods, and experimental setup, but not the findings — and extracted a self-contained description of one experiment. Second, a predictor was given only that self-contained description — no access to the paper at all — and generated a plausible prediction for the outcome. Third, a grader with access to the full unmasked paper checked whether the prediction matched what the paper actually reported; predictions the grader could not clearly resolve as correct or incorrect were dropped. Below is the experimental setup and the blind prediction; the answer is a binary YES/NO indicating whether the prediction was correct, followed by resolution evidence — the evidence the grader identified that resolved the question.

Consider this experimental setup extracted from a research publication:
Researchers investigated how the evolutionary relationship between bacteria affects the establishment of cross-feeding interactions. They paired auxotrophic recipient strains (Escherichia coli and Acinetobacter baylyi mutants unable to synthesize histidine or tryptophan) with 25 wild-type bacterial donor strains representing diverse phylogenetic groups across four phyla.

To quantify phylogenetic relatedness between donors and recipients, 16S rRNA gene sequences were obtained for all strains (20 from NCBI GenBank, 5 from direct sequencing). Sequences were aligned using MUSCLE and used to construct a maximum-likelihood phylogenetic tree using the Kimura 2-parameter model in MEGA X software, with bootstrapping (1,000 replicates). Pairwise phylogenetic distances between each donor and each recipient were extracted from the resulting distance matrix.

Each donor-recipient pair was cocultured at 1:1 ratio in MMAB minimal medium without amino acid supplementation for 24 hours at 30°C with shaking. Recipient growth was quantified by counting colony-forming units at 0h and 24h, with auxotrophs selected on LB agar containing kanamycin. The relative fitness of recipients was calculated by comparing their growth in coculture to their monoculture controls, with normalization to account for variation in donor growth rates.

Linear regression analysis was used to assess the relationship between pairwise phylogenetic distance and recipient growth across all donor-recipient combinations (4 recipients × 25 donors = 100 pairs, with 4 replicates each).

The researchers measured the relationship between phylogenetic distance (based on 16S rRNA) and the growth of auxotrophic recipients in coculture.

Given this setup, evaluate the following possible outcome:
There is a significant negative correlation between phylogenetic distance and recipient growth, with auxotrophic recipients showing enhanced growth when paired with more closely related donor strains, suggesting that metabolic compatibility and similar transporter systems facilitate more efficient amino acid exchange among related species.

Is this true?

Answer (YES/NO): NO